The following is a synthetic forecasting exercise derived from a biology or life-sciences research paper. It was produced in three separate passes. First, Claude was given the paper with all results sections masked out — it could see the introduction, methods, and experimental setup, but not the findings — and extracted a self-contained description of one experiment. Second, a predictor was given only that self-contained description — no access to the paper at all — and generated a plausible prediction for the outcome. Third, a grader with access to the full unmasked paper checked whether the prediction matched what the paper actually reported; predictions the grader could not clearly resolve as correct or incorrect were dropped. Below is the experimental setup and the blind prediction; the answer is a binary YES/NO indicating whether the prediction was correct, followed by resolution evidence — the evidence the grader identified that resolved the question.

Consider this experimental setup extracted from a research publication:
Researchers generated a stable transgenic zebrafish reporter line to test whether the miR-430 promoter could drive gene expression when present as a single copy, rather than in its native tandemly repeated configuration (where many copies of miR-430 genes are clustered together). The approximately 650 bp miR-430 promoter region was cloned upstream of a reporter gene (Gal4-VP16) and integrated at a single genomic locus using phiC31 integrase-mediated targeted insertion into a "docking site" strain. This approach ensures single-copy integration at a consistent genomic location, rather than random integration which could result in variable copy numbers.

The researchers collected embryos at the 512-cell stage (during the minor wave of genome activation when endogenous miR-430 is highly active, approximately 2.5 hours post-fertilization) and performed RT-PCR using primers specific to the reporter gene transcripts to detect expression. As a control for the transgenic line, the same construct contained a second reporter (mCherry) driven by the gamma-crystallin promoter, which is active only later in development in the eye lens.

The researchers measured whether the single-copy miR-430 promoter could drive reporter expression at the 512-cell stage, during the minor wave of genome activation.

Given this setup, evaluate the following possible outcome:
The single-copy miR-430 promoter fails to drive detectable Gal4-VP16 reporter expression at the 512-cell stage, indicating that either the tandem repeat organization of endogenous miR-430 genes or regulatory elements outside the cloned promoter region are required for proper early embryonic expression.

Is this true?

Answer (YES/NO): NO